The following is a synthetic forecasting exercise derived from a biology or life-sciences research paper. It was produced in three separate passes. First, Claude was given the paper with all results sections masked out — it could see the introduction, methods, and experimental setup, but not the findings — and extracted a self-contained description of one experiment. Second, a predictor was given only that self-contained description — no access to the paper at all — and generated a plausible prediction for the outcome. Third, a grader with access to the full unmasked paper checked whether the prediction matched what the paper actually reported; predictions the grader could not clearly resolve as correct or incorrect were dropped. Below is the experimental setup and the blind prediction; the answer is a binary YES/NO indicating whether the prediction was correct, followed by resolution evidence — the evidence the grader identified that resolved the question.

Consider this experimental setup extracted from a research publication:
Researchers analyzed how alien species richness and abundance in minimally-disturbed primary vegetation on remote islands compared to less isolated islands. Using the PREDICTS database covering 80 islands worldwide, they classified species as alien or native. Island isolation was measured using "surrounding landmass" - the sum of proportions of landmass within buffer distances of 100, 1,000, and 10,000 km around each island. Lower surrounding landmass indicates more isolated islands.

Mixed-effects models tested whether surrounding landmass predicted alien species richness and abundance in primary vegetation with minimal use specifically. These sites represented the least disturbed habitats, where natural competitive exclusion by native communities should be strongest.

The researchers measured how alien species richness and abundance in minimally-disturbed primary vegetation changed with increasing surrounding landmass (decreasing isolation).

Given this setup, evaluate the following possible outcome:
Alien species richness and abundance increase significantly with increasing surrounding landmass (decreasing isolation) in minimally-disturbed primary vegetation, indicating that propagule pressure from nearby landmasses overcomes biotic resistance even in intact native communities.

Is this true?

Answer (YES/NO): NO